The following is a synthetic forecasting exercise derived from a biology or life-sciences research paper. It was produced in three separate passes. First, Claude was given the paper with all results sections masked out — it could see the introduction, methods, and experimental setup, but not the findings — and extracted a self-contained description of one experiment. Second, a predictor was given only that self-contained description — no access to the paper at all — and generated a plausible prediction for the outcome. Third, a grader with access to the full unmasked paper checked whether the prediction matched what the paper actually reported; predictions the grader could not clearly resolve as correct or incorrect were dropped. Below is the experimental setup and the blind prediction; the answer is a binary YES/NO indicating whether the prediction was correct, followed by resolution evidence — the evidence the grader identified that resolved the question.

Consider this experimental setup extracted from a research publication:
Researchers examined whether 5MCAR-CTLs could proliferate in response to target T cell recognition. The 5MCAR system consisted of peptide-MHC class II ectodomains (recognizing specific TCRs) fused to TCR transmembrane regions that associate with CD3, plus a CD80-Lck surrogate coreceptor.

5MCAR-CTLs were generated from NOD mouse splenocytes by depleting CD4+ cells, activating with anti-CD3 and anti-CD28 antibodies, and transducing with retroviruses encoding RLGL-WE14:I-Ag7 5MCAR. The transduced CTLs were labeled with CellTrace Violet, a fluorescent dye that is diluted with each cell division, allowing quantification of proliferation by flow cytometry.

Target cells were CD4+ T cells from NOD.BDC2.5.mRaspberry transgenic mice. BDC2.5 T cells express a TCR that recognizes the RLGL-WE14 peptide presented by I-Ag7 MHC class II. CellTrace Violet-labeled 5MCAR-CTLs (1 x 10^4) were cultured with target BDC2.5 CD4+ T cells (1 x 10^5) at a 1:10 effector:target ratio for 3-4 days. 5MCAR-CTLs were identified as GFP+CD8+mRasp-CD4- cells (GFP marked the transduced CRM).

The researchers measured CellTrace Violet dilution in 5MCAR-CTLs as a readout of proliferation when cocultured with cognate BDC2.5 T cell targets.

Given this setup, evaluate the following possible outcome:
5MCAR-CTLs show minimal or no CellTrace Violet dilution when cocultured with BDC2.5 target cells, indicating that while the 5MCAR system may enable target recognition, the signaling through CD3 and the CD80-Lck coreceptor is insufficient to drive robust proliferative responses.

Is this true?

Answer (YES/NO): NO